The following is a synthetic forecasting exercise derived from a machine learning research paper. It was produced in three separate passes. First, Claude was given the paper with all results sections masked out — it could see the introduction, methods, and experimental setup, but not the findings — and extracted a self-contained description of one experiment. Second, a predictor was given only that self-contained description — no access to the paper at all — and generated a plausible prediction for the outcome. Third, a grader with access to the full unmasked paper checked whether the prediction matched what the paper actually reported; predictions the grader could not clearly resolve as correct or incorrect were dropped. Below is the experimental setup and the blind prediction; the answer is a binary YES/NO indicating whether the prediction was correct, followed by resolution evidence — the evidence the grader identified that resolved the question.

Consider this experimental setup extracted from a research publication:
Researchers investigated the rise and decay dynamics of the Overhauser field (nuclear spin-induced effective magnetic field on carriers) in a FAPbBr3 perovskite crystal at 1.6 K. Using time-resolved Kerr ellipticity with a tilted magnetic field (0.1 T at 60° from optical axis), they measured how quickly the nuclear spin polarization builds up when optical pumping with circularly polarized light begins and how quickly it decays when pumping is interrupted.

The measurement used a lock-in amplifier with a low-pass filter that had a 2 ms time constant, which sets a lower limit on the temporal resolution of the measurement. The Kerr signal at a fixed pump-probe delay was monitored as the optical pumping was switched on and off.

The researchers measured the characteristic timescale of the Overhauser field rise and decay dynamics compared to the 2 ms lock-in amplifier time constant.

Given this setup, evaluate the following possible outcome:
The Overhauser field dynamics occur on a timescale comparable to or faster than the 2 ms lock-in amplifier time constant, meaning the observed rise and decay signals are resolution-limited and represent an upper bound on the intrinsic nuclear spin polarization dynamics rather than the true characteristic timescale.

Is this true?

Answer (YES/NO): YES